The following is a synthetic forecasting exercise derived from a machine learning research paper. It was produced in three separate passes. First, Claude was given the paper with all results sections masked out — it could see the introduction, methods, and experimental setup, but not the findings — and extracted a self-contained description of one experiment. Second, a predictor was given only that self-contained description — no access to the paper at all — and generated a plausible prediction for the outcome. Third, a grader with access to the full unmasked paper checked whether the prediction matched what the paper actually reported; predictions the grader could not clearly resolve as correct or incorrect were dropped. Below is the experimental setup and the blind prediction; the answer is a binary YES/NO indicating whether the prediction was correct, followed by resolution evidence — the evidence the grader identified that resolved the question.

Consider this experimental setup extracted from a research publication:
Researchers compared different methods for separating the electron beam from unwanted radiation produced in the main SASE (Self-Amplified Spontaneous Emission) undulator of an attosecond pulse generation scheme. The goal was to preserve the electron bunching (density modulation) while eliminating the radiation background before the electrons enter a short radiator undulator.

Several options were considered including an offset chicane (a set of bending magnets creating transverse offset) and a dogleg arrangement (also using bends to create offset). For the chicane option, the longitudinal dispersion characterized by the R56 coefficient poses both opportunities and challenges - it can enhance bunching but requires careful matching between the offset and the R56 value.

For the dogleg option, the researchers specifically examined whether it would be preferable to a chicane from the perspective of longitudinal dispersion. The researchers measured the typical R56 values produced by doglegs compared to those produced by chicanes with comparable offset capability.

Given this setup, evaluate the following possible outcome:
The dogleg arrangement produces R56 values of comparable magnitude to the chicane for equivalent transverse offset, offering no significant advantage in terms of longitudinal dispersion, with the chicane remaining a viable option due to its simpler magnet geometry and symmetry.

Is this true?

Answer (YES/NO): NO